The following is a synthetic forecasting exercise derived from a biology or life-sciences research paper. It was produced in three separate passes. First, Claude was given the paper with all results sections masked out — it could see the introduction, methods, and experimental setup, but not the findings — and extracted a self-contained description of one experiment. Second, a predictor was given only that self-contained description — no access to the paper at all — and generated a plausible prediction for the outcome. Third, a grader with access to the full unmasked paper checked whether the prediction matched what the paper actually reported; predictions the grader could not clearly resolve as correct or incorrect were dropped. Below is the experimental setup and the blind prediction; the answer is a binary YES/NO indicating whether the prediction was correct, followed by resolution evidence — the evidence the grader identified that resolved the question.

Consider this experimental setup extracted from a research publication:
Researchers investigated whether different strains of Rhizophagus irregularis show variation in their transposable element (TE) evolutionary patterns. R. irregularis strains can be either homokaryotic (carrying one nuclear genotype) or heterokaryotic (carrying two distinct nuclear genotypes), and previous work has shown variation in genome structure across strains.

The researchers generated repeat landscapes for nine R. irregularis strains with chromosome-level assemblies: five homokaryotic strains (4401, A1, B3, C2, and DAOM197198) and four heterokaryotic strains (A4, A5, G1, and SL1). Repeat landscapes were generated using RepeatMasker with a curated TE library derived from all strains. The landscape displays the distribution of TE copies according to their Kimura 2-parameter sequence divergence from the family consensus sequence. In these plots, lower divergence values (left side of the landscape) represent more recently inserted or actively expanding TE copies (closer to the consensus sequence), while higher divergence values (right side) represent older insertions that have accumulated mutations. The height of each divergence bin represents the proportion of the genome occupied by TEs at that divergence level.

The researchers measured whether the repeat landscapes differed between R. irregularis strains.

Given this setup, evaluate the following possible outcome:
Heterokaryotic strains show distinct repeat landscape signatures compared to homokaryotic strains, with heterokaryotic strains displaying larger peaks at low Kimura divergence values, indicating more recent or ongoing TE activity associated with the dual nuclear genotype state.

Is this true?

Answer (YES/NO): NO